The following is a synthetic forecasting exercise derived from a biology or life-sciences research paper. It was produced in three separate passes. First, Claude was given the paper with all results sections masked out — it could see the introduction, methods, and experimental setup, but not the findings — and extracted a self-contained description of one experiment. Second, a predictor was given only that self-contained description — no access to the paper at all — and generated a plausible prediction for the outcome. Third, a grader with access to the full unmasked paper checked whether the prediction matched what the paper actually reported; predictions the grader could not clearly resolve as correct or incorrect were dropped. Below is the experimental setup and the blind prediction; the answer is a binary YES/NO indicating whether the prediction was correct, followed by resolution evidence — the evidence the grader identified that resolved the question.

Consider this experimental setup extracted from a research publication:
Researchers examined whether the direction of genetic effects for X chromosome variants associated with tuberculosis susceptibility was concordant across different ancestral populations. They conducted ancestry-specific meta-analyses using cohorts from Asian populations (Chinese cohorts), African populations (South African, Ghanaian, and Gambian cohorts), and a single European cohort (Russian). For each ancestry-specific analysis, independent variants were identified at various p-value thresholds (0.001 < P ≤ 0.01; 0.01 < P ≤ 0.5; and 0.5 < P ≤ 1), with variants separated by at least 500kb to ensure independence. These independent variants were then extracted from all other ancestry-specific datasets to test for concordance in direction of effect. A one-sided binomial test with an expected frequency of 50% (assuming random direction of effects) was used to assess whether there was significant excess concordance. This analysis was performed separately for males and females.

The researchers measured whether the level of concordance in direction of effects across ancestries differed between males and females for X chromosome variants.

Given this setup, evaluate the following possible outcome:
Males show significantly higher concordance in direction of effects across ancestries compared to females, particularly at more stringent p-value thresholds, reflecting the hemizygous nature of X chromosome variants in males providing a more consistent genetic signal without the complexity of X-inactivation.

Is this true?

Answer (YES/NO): YES